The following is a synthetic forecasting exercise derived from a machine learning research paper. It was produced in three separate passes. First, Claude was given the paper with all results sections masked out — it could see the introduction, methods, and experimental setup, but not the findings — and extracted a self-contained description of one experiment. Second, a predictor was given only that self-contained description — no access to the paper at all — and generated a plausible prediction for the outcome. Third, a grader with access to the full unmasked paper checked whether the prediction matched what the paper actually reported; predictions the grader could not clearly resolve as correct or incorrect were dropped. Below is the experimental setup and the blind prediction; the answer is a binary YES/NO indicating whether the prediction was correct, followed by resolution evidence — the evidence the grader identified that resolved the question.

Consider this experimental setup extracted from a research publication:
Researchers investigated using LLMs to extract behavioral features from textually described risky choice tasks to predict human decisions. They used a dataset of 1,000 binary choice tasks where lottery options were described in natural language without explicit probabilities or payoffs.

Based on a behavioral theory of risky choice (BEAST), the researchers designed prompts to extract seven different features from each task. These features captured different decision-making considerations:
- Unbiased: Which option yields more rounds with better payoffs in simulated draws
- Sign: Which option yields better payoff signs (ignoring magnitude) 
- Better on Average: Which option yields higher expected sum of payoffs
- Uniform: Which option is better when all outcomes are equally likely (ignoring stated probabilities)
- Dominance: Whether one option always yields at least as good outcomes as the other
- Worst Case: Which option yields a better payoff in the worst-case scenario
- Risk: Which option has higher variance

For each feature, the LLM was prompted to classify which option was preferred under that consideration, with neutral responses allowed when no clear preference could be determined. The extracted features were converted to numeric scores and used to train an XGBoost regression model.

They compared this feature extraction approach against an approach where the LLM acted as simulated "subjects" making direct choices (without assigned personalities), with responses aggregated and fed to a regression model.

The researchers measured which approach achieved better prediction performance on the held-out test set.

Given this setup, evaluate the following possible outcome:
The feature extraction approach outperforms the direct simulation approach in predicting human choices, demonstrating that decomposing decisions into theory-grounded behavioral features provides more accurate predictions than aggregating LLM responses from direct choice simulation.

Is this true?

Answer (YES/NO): NO